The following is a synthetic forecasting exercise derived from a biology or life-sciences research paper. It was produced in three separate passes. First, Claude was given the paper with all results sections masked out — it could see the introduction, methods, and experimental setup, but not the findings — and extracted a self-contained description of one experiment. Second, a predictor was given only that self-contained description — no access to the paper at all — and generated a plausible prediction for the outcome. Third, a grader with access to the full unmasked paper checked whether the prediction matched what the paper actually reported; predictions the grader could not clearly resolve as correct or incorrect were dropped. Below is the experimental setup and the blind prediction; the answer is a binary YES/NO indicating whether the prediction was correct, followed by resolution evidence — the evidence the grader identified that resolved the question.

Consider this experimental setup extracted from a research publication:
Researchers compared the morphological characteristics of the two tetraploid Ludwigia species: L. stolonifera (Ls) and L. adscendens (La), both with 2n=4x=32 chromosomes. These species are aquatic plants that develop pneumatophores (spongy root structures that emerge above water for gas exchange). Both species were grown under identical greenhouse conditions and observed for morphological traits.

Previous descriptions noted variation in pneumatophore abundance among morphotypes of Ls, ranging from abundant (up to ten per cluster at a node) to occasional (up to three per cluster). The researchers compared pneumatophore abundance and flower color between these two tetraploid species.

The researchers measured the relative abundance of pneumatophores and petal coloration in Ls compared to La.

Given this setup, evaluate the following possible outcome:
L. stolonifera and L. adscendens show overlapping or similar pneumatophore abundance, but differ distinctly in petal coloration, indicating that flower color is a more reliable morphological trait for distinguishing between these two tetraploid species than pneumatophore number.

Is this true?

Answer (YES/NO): NO